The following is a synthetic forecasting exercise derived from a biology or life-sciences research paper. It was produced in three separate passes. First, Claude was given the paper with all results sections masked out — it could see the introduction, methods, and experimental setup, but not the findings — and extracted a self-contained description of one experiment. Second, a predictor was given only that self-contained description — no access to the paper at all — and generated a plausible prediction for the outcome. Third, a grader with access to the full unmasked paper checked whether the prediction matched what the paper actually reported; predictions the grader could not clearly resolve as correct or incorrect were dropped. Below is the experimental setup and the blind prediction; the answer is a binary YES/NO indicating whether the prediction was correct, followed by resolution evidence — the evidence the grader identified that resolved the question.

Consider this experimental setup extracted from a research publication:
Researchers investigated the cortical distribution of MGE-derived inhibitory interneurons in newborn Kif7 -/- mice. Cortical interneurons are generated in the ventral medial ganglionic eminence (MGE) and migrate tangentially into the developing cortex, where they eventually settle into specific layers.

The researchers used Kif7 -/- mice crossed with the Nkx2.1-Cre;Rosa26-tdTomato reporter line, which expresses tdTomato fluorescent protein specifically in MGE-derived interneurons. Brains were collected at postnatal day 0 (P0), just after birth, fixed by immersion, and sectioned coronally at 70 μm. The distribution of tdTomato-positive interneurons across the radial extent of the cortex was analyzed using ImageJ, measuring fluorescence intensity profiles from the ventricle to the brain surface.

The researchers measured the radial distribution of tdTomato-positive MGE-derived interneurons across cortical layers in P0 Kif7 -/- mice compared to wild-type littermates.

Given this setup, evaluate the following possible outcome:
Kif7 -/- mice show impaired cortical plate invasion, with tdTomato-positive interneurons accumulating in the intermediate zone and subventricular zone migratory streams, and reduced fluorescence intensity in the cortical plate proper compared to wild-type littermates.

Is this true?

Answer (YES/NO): NO